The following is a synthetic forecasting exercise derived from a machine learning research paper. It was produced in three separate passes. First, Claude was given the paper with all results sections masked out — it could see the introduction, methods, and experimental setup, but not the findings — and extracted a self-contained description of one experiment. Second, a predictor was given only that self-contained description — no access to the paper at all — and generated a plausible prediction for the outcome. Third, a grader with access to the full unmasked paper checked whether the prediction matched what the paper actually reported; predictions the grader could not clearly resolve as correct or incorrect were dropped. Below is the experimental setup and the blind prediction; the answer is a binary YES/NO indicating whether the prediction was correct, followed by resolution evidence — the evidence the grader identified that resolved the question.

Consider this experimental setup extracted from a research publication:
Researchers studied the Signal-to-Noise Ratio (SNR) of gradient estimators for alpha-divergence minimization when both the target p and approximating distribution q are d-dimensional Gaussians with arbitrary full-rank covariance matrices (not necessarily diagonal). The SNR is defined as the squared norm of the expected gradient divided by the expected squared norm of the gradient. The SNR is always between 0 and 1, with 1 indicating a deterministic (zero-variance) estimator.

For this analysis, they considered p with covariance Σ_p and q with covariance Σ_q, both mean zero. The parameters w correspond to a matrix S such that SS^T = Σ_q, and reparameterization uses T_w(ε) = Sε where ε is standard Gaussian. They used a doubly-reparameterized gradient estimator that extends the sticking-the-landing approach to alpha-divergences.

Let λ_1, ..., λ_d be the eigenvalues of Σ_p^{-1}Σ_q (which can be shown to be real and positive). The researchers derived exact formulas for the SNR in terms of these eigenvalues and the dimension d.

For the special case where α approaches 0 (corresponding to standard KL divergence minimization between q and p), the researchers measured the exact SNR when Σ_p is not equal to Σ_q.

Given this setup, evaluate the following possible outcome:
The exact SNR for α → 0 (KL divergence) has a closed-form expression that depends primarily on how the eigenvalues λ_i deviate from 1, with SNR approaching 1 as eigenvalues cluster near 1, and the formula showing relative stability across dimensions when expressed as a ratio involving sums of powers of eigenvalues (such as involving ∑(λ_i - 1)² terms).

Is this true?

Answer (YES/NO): NO